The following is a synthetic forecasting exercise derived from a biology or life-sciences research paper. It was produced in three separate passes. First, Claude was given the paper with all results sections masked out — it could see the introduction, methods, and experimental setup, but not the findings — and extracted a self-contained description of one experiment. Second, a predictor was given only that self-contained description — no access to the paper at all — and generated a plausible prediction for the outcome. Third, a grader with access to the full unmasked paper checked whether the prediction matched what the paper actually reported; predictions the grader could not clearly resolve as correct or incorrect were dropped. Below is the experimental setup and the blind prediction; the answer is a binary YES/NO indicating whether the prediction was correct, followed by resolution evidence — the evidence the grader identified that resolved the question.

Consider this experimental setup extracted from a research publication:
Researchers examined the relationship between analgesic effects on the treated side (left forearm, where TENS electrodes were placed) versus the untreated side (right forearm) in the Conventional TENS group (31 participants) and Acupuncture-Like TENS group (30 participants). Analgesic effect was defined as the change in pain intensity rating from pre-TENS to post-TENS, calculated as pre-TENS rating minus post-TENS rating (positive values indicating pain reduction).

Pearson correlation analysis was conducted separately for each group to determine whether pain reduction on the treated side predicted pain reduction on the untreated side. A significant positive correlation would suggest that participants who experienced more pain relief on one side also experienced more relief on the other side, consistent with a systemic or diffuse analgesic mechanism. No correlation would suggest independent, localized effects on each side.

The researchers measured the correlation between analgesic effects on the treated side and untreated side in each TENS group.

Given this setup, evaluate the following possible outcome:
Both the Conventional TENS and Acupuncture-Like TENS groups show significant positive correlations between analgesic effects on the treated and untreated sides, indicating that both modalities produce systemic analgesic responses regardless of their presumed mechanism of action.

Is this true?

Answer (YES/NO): NO